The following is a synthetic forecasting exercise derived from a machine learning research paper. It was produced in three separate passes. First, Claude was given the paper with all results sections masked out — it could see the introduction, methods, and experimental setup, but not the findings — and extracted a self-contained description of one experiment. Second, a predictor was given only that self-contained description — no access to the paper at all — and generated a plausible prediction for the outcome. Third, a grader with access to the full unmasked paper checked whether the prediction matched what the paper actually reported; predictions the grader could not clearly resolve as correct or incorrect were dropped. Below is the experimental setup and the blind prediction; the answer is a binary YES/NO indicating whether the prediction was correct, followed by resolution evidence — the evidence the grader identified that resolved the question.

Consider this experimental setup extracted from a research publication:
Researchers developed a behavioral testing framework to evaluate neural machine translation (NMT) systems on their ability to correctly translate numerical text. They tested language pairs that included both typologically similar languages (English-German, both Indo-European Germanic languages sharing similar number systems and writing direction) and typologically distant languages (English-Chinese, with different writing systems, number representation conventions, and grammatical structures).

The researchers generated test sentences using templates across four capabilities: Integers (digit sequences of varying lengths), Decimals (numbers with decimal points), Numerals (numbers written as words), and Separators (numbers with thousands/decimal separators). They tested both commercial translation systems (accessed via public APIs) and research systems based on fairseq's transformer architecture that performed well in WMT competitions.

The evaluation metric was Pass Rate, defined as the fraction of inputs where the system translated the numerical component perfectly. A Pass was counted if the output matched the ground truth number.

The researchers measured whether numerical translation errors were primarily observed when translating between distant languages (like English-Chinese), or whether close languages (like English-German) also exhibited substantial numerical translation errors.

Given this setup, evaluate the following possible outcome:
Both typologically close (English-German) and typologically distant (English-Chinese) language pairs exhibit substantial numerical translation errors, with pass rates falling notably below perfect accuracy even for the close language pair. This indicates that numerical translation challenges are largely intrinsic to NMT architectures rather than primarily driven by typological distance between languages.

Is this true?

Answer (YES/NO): YES